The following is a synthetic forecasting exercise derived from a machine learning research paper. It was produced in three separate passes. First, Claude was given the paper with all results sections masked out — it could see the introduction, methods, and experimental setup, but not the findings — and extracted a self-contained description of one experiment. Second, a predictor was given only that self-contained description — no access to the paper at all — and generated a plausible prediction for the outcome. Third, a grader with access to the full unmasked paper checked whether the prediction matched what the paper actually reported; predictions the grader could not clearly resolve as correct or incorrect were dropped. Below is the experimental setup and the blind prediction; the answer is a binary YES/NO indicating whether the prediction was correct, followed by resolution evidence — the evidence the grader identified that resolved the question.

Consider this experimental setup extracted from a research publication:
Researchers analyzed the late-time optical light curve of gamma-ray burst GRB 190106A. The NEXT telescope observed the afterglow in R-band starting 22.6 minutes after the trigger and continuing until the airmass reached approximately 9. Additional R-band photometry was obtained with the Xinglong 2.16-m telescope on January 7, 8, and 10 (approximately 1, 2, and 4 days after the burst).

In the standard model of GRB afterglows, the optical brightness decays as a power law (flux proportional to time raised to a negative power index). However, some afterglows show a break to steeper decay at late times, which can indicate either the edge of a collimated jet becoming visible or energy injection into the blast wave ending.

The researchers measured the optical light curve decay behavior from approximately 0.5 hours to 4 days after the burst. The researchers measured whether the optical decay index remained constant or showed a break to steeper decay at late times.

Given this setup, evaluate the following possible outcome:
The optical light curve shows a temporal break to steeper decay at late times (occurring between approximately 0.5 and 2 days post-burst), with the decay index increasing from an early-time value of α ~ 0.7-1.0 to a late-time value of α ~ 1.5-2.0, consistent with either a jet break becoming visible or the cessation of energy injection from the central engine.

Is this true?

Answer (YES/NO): NO